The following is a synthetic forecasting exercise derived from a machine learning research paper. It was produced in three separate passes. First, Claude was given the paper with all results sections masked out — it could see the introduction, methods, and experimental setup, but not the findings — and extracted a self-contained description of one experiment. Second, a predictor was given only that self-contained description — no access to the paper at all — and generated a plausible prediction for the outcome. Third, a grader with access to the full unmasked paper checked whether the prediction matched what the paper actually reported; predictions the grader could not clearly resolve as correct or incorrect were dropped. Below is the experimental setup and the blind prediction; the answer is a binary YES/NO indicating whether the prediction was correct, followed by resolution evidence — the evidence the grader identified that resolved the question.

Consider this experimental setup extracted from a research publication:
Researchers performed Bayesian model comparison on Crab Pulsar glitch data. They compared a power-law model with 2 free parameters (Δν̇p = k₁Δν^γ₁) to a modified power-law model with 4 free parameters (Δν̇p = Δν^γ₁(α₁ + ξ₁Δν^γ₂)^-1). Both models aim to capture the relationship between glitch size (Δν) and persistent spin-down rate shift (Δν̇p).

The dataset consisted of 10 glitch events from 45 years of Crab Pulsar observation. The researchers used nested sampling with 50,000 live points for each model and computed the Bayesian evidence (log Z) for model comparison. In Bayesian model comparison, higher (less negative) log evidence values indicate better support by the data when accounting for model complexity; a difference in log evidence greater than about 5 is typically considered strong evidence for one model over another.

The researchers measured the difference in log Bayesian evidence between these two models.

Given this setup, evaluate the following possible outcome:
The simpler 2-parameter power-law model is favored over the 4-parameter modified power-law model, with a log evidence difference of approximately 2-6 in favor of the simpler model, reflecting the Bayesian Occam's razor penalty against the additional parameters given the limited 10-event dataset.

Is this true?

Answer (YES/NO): NO